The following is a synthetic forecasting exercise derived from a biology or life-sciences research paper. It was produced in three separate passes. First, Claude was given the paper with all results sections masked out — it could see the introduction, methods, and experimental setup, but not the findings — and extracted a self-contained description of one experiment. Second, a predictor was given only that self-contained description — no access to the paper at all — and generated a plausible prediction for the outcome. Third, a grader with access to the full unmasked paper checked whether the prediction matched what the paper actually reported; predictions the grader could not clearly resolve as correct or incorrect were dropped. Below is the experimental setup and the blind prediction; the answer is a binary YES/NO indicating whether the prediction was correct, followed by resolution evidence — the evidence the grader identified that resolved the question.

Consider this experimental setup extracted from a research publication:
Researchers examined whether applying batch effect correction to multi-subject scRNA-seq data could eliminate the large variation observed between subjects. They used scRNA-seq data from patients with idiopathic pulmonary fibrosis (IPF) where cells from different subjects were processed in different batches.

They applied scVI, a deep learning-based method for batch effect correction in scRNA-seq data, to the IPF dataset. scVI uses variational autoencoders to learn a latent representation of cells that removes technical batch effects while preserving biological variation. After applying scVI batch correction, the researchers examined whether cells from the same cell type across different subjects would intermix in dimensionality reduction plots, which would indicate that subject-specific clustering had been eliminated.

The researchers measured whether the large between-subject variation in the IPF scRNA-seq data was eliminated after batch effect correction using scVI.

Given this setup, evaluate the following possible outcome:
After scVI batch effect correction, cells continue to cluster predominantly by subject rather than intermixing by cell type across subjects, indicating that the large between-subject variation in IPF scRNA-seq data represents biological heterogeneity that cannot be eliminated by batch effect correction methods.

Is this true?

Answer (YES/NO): YES